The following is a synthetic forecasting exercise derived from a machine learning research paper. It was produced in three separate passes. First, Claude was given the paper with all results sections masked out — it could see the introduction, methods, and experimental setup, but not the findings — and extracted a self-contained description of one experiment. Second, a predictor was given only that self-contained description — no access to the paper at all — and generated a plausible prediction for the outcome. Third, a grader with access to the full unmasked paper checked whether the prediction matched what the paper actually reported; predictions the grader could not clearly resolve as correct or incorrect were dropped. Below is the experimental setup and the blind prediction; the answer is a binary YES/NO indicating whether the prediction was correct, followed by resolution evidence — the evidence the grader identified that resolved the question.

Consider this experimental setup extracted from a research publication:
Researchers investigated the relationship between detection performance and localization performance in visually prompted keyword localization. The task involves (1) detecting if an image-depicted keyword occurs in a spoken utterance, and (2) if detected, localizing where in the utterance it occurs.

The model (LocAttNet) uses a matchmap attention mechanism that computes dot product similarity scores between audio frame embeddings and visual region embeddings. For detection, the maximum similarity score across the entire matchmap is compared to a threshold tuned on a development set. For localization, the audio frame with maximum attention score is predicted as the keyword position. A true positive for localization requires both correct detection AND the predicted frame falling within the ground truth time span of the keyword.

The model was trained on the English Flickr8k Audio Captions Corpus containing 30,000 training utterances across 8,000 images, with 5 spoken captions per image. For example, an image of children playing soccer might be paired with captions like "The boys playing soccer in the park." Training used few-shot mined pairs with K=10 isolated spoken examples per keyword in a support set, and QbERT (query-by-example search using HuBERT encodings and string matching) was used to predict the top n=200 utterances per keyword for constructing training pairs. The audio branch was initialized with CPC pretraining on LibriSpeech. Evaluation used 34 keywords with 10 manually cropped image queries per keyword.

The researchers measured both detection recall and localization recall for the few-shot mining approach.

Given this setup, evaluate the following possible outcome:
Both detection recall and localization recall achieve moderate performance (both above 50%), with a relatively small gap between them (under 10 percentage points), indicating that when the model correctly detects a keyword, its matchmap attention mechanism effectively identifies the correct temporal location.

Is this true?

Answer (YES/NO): NO